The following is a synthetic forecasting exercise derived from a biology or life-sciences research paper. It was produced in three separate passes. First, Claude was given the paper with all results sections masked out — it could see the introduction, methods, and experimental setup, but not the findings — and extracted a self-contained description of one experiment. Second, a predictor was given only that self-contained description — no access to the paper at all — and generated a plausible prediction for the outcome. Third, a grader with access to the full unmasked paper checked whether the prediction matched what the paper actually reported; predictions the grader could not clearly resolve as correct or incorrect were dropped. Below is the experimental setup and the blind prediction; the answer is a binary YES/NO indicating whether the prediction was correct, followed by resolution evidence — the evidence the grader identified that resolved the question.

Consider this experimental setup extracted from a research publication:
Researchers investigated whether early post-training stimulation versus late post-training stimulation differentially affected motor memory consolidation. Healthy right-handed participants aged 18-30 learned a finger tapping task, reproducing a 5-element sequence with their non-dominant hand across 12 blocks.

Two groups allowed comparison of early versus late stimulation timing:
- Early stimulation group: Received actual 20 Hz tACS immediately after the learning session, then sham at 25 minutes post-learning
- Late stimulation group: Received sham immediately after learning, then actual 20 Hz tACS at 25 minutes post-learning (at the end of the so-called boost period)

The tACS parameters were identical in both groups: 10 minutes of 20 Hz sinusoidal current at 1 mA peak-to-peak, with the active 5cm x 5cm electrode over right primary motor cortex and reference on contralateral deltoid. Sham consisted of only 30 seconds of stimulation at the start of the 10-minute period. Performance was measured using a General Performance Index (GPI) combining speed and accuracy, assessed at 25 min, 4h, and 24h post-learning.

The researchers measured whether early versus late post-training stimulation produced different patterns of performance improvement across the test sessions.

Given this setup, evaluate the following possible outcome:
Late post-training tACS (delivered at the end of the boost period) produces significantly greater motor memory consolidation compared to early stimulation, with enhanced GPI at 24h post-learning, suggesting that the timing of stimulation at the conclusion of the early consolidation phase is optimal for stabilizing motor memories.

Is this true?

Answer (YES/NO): NO